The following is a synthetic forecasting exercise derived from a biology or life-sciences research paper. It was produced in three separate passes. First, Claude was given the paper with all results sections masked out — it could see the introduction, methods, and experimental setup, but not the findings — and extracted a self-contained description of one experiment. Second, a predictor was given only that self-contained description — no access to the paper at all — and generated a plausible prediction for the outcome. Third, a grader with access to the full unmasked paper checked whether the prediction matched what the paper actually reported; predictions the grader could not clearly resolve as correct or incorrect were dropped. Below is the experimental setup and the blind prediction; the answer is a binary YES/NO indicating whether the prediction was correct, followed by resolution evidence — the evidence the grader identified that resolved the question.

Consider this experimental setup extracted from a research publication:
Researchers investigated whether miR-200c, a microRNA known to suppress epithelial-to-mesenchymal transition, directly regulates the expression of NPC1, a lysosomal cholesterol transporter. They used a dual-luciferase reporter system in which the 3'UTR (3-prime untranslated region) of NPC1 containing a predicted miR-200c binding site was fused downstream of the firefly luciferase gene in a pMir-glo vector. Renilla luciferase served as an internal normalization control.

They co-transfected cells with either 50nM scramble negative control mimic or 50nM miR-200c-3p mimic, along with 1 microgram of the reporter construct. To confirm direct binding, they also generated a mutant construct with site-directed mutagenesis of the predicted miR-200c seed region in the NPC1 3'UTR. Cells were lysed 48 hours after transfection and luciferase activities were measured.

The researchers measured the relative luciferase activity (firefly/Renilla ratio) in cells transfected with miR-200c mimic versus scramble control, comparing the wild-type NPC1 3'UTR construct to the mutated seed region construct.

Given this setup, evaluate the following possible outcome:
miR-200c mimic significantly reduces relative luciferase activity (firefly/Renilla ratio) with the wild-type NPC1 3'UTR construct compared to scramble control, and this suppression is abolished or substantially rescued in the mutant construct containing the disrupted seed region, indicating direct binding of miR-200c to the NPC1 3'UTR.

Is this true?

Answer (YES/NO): YES